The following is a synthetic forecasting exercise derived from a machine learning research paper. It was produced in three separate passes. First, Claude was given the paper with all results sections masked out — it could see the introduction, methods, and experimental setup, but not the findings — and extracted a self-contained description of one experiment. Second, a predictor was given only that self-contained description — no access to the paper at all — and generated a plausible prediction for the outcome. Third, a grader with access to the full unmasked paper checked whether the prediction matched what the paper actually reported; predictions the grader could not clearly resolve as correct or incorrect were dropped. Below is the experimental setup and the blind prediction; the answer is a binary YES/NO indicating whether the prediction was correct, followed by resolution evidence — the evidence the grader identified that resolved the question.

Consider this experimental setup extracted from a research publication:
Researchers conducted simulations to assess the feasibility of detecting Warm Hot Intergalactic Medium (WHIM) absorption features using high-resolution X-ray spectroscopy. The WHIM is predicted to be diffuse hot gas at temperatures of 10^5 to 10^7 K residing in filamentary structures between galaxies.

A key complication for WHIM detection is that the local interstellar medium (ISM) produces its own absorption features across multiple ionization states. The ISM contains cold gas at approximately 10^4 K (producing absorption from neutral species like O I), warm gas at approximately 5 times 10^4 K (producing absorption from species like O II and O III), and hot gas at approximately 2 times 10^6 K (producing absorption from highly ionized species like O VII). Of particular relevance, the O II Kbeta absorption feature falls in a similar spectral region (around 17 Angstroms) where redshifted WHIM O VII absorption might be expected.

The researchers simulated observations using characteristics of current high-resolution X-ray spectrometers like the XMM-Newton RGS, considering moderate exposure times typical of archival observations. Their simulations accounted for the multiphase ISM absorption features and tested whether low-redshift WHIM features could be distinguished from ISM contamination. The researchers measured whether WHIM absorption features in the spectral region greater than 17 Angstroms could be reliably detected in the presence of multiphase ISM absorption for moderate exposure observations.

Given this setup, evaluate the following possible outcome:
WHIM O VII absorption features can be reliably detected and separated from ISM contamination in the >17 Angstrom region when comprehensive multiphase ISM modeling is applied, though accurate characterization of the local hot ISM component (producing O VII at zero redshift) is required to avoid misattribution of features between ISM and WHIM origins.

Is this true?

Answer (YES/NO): NO